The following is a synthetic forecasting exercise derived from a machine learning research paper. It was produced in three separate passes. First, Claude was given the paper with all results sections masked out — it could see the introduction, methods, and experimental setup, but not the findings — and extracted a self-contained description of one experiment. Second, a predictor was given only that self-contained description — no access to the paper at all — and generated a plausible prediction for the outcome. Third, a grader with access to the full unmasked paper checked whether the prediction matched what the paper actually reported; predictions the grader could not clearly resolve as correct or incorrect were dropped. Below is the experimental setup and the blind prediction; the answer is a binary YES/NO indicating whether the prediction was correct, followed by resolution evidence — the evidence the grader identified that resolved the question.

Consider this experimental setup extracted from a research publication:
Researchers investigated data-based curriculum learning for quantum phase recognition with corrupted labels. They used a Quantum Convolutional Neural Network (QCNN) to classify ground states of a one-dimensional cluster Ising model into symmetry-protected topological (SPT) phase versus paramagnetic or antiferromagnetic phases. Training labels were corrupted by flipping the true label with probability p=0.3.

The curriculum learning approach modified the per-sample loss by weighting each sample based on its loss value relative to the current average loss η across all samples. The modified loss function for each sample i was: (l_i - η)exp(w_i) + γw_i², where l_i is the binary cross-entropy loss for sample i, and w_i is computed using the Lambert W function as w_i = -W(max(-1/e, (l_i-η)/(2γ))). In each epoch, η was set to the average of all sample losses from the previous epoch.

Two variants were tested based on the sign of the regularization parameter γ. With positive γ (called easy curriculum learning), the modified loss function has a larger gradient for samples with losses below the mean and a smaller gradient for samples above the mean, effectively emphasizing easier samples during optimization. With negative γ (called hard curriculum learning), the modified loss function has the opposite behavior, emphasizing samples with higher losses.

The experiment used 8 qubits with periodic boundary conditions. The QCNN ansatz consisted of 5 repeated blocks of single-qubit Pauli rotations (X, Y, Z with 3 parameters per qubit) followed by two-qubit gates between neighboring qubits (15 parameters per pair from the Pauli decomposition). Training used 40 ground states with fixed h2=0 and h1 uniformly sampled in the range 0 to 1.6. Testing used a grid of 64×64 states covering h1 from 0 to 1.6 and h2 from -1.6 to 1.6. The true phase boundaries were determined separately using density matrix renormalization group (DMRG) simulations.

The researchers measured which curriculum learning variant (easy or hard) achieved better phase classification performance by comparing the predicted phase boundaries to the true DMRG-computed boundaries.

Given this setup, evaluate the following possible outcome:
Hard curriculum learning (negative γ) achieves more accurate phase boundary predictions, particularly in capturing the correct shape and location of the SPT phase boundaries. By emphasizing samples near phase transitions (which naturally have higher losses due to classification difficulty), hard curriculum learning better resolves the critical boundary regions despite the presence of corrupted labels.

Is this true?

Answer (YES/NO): NO